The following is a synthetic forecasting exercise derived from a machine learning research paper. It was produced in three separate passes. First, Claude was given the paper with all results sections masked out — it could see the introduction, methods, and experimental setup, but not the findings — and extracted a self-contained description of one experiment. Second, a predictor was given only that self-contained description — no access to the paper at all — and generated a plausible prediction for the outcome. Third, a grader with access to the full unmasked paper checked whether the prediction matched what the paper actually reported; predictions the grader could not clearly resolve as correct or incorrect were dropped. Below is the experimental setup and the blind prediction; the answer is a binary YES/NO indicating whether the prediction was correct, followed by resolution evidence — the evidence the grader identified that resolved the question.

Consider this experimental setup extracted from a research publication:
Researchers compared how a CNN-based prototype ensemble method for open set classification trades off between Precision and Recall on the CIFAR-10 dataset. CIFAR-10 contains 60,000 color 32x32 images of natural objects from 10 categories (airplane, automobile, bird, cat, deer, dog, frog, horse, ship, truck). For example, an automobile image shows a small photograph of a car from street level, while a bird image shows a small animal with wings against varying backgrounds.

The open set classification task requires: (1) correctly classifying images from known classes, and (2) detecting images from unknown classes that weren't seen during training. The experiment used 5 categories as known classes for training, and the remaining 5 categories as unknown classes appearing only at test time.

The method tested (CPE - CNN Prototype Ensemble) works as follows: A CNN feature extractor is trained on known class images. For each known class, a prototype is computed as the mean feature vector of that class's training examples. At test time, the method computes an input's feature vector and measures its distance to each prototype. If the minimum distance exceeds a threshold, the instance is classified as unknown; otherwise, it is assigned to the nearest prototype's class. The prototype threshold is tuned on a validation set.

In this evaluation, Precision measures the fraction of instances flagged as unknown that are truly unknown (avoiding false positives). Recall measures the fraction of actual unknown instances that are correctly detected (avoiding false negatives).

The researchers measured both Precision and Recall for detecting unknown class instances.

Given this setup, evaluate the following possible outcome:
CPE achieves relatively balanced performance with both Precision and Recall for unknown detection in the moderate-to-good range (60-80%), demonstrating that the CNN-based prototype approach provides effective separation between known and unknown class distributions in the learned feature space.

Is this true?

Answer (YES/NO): NO